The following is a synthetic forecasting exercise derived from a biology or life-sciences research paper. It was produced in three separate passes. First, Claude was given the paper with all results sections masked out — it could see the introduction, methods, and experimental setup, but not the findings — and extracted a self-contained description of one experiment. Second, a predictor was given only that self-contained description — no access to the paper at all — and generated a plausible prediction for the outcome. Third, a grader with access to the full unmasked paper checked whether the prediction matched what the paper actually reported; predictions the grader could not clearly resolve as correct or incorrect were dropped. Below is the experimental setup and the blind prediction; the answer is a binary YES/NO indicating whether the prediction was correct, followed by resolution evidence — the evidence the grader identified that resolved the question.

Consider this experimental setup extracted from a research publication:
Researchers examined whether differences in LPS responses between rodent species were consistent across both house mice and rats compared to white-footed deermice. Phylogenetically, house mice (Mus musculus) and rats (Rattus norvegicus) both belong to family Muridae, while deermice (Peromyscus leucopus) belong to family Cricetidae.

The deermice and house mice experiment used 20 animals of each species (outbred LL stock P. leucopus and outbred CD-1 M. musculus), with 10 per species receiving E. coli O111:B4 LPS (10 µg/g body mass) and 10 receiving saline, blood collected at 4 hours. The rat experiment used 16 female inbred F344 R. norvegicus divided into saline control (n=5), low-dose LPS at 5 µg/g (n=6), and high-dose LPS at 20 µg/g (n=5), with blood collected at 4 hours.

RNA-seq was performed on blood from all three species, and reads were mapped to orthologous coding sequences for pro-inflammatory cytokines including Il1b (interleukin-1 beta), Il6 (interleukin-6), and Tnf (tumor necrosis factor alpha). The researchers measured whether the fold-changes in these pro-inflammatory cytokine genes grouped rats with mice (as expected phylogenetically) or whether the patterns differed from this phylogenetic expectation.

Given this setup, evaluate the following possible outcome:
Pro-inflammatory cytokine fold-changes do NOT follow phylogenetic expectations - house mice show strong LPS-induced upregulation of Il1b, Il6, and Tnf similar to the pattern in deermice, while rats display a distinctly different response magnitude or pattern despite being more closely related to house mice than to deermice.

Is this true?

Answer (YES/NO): NO